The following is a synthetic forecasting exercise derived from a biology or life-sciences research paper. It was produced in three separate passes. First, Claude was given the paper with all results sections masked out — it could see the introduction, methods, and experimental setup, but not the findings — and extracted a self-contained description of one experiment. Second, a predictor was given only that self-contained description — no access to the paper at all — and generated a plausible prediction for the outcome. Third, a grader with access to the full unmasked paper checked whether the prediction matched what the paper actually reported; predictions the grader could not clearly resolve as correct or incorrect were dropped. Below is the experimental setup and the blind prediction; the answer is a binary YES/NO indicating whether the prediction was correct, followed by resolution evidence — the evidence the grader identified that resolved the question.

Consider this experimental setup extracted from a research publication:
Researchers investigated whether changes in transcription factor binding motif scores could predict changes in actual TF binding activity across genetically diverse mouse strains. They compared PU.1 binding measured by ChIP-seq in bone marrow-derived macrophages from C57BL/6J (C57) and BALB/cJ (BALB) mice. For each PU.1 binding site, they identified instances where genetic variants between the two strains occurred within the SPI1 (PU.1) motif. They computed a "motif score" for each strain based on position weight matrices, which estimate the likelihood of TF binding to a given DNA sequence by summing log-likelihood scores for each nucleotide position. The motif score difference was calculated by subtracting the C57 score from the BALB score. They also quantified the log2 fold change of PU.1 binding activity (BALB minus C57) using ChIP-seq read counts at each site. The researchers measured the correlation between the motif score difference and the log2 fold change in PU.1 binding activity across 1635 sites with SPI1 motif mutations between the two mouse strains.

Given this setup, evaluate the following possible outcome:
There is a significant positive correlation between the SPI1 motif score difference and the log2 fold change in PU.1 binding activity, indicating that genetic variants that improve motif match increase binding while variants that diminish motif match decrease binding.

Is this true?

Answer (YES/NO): YES